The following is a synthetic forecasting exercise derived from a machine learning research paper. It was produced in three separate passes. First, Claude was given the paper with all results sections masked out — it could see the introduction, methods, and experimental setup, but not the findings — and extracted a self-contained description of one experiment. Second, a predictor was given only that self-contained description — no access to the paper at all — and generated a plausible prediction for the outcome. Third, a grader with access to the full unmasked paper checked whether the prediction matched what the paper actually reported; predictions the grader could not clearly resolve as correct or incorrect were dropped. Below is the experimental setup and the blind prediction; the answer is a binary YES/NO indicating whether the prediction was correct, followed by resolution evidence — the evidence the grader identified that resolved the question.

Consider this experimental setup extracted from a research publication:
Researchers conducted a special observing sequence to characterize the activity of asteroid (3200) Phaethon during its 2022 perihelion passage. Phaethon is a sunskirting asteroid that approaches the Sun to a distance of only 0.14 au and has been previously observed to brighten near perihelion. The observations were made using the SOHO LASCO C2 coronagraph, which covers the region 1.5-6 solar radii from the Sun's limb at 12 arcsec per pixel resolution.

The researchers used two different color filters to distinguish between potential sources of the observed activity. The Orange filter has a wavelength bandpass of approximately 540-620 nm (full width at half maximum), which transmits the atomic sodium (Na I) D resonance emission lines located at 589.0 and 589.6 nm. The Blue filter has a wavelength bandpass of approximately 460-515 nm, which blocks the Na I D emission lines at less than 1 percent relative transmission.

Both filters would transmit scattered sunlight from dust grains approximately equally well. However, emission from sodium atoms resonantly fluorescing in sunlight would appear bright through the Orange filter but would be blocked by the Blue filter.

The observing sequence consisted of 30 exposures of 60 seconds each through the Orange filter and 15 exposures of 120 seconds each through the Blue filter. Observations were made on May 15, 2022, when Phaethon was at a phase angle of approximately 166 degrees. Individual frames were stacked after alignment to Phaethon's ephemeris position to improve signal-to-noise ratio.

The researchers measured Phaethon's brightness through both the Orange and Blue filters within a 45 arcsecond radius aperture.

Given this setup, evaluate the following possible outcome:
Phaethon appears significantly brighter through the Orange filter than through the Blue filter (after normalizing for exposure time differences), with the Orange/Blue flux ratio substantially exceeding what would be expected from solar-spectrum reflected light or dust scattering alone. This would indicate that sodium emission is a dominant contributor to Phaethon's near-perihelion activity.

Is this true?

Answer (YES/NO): YES